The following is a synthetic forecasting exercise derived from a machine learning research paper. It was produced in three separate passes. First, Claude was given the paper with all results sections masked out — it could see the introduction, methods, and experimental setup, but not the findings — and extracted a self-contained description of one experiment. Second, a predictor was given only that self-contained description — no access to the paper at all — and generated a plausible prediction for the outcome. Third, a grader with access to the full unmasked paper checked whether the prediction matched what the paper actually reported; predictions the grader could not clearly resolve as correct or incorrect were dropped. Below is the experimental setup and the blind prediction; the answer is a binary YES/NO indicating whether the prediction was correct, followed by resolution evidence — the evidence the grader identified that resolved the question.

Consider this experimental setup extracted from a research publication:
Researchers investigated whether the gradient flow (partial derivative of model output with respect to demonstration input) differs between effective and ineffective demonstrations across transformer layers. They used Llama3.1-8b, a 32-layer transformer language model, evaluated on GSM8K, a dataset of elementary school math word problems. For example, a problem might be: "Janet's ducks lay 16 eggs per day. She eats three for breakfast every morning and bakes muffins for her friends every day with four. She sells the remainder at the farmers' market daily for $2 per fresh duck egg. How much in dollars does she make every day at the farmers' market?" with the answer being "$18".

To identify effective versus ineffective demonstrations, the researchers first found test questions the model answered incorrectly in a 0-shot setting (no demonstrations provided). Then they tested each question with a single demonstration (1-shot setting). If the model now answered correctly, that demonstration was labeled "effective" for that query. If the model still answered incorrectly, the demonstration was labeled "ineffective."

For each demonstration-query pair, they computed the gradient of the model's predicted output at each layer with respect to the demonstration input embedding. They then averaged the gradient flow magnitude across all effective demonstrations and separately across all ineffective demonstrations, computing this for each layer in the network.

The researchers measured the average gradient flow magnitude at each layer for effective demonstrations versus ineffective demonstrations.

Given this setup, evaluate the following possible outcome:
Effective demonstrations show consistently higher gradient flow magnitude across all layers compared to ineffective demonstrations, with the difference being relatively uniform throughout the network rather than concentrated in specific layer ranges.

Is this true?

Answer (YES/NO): NO